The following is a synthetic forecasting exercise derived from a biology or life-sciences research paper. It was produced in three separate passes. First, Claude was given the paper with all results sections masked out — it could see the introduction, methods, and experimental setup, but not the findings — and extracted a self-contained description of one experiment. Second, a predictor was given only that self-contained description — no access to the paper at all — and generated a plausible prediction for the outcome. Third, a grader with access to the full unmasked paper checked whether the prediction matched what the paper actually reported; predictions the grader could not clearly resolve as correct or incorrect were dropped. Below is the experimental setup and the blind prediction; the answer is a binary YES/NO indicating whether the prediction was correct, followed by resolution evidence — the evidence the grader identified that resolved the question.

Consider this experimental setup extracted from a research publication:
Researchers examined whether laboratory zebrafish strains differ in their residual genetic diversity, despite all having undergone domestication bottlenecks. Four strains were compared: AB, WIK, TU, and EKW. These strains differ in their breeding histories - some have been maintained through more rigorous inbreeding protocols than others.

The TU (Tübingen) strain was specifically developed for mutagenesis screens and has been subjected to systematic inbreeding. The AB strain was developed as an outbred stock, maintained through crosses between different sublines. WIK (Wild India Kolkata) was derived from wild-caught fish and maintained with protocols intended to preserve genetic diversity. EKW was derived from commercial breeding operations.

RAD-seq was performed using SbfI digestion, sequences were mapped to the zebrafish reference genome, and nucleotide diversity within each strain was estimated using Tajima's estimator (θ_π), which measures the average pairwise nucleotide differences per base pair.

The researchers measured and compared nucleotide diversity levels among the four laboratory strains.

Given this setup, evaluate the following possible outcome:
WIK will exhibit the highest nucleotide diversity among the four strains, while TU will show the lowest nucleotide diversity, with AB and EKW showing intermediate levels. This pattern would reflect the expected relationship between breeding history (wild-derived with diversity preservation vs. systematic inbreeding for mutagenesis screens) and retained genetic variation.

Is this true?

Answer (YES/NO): NO